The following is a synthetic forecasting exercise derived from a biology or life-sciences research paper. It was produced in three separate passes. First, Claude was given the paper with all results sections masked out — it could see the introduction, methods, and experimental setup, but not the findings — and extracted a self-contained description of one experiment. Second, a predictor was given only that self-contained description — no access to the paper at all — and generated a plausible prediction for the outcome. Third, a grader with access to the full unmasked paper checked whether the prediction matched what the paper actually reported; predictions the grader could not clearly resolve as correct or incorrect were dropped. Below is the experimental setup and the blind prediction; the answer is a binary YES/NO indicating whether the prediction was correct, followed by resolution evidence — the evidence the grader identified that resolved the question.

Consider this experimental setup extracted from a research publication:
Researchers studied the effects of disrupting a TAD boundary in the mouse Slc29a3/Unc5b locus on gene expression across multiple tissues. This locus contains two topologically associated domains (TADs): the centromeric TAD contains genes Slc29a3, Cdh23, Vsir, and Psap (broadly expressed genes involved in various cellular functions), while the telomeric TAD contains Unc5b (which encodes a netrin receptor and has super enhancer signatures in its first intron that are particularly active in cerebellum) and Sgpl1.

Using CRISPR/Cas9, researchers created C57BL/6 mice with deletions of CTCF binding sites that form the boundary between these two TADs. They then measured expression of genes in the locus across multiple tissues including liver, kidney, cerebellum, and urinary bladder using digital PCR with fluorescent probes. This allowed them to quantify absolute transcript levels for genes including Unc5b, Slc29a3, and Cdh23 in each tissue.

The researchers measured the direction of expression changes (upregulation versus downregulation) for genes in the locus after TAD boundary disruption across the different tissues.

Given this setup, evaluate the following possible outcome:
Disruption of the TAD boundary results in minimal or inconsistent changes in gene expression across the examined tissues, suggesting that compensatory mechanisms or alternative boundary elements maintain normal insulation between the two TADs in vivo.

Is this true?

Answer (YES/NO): NO